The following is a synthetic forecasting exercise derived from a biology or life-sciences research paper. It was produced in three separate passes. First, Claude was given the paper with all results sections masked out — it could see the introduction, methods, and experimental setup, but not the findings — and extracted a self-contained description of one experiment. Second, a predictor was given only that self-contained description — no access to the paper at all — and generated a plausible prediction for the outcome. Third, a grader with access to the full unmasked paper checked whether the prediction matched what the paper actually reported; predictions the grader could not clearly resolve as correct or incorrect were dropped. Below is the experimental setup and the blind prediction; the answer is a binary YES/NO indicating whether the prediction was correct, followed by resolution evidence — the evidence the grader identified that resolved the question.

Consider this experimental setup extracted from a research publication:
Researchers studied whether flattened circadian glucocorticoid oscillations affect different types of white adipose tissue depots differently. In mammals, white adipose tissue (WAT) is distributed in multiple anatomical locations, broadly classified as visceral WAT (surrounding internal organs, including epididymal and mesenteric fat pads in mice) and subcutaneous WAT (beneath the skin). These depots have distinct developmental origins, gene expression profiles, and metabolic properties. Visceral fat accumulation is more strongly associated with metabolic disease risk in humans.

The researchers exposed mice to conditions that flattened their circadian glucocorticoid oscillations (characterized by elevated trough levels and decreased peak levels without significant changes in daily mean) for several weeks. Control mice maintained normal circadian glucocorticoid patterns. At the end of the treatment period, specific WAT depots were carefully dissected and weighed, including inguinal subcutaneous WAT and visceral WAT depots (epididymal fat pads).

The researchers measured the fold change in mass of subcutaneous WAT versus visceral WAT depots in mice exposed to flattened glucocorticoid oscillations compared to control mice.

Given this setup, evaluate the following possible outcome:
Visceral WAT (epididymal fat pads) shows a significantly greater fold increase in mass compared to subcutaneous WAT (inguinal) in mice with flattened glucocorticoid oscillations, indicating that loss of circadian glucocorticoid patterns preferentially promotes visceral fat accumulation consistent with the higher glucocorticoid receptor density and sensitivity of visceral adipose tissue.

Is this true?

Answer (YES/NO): YES